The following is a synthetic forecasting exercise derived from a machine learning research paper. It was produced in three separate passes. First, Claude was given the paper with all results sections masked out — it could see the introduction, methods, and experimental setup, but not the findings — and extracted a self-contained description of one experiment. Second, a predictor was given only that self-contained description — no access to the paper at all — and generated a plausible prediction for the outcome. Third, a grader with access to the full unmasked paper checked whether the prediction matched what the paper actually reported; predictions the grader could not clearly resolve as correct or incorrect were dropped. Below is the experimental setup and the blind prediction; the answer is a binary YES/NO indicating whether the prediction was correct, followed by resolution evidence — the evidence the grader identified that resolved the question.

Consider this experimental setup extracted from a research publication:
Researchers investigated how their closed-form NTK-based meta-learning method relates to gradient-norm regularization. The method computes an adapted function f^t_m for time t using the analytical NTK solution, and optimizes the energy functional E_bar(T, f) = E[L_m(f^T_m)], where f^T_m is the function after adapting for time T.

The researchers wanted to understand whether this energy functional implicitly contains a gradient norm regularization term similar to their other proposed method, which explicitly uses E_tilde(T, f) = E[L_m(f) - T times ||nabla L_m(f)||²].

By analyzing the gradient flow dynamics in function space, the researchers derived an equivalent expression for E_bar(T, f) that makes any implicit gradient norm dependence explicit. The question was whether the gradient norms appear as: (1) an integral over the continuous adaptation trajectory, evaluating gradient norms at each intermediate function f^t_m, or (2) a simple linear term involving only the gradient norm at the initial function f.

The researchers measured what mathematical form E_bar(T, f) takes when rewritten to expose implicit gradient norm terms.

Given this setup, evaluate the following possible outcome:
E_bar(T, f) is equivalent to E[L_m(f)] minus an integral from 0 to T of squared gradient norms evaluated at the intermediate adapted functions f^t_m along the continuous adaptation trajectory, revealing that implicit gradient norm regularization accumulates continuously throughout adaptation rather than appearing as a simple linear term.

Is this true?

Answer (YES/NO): YES